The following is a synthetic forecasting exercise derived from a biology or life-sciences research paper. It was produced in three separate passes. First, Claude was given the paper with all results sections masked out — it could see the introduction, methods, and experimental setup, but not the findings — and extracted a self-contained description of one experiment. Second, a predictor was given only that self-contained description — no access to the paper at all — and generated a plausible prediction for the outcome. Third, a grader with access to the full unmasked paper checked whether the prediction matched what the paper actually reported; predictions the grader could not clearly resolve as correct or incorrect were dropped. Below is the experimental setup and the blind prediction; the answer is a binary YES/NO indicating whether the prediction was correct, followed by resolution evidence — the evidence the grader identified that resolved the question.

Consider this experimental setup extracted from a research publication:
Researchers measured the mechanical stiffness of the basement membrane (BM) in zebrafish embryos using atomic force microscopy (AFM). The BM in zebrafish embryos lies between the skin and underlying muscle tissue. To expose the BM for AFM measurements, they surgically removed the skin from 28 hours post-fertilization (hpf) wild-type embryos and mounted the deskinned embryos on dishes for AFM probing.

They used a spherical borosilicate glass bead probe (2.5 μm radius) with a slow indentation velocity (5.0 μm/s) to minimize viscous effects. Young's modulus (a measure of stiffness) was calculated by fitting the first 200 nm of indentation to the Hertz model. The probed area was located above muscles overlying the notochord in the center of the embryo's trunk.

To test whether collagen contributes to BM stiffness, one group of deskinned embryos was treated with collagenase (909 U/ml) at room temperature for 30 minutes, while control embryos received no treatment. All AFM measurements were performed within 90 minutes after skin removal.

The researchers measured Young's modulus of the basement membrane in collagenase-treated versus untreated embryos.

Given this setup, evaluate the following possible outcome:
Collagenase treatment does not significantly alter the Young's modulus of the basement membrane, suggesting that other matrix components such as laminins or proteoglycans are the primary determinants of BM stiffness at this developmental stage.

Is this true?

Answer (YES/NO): NO